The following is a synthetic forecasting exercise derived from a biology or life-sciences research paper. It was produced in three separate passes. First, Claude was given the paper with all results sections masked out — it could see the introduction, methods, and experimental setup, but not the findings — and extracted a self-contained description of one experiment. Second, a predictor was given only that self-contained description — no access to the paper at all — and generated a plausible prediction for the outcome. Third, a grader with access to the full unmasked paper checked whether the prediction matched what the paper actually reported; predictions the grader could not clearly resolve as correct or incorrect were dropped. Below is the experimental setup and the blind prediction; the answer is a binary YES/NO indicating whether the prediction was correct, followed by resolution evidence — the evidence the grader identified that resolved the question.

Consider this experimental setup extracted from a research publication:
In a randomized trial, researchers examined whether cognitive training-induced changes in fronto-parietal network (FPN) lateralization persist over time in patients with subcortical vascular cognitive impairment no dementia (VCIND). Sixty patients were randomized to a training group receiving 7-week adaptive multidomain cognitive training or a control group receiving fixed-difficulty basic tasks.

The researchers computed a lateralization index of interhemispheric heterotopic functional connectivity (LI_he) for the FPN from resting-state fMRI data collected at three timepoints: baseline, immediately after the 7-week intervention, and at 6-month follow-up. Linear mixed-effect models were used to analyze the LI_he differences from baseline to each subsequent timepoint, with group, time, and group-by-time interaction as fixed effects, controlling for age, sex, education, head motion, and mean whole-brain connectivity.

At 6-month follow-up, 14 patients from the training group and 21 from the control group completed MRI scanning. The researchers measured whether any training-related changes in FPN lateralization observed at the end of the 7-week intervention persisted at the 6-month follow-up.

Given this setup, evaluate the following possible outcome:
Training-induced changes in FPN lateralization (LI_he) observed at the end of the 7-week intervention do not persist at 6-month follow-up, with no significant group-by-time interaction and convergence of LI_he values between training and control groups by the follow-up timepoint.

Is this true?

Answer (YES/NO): NO